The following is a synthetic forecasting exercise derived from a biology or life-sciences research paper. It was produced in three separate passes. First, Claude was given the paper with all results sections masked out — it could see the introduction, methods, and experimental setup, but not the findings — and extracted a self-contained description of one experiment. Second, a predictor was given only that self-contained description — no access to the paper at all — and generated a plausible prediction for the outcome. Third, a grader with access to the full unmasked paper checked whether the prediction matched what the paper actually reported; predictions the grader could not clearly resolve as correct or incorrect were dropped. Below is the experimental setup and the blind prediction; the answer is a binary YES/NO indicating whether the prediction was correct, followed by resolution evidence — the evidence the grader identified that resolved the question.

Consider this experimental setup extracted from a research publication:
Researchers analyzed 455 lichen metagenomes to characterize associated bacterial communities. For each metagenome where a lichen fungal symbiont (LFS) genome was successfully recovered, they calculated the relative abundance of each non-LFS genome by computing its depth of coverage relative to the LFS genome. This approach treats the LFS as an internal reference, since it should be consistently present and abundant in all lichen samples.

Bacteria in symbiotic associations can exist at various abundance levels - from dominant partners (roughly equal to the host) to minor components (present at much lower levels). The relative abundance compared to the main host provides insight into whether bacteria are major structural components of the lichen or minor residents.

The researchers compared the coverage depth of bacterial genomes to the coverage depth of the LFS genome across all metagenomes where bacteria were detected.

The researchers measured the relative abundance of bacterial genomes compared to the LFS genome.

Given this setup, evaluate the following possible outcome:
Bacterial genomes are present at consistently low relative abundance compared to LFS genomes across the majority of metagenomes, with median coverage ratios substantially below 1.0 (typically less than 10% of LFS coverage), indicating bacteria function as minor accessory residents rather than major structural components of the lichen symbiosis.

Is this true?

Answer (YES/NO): NO